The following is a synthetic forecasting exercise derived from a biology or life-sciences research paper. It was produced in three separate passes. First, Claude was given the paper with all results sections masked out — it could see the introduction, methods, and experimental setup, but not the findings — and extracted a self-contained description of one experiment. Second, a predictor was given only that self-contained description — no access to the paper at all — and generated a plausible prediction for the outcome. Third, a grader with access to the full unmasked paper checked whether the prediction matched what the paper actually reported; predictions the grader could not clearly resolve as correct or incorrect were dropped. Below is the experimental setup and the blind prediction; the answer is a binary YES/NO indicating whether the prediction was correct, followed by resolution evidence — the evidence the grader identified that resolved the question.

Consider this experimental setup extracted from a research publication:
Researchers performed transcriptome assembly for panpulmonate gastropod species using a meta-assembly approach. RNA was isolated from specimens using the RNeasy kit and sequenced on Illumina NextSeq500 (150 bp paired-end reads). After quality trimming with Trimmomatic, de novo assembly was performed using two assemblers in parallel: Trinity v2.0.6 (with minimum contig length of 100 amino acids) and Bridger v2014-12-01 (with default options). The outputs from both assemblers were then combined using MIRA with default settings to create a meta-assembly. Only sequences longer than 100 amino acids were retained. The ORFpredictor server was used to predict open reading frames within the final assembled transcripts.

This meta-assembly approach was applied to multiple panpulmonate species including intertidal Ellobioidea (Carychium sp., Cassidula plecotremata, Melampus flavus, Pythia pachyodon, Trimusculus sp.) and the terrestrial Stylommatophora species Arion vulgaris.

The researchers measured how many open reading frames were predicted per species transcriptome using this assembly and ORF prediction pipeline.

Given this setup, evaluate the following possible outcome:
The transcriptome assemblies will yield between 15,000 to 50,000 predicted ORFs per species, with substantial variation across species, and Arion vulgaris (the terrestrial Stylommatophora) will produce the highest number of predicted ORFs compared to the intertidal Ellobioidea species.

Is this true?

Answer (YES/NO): NO